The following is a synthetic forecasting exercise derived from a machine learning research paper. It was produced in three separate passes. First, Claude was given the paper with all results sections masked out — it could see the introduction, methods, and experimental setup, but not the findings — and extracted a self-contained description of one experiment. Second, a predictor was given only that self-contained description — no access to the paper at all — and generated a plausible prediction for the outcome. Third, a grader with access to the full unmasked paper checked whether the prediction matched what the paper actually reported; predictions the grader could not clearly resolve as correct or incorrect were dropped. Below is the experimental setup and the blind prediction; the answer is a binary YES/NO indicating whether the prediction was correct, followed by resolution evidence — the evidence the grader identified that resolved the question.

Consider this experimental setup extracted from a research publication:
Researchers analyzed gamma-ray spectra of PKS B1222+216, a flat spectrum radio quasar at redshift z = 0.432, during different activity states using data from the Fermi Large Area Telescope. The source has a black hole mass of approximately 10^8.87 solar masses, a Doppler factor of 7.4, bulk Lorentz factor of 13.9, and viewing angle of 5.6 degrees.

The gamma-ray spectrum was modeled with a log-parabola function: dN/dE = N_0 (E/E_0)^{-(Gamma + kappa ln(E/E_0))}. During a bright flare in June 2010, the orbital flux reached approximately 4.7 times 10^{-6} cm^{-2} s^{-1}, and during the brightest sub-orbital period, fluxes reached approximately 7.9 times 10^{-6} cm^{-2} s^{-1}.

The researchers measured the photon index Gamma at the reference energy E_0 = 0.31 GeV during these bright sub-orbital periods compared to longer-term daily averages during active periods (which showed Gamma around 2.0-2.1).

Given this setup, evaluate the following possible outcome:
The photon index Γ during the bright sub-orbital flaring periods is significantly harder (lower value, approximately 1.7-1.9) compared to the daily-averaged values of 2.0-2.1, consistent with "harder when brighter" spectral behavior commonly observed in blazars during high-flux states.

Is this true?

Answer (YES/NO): YES